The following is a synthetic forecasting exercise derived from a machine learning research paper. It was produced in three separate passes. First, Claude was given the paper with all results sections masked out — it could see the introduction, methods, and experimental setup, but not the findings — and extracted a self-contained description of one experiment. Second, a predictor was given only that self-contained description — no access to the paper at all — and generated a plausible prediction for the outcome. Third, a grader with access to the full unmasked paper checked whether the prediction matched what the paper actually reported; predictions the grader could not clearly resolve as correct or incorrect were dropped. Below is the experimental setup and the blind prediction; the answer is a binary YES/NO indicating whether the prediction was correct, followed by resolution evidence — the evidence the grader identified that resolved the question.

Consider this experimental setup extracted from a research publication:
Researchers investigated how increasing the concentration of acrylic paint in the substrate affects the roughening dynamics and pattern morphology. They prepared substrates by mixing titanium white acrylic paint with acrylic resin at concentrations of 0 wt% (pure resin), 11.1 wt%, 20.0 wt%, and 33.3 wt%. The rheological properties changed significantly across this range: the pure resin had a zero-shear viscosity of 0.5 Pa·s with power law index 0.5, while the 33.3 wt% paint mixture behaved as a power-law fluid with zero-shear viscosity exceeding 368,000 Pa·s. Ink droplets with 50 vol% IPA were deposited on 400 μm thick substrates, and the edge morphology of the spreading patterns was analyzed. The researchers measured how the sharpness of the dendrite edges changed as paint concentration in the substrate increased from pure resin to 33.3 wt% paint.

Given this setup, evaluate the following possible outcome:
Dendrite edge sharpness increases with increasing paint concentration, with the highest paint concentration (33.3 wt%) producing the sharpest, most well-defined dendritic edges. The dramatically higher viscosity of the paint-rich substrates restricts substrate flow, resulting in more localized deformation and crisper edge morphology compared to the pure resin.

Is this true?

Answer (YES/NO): YES